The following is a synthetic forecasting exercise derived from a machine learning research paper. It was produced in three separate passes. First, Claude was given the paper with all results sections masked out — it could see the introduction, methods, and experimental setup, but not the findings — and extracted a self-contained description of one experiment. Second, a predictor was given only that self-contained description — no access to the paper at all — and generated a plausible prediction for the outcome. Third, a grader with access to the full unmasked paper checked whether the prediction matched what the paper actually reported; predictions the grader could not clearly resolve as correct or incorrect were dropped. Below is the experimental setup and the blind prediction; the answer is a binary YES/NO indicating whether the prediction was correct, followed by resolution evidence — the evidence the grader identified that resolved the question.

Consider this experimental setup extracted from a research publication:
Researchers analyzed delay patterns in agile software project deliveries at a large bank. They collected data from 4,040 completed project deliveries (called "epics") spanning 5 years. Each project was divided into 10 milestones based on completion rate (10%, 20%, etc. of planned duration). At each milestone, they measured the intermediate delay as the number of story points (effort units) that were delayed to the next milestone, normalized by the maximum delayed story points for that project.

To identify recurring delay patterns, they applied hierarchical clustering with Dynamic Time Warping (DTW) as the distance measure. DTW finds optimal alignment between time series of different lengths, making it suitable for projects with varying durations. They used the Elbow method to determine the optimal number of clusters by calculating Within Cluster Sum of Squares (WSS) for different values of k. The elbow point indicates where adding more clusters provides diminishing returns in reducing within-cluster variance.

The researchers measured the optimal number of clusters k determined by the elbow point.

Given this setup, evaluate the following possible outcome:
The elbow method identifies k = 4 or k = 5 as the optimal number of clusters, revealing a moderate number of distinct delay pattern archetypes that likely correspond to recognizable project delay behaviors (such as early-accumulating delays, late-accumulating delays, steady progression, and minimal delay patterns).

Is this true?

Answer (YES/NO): YES